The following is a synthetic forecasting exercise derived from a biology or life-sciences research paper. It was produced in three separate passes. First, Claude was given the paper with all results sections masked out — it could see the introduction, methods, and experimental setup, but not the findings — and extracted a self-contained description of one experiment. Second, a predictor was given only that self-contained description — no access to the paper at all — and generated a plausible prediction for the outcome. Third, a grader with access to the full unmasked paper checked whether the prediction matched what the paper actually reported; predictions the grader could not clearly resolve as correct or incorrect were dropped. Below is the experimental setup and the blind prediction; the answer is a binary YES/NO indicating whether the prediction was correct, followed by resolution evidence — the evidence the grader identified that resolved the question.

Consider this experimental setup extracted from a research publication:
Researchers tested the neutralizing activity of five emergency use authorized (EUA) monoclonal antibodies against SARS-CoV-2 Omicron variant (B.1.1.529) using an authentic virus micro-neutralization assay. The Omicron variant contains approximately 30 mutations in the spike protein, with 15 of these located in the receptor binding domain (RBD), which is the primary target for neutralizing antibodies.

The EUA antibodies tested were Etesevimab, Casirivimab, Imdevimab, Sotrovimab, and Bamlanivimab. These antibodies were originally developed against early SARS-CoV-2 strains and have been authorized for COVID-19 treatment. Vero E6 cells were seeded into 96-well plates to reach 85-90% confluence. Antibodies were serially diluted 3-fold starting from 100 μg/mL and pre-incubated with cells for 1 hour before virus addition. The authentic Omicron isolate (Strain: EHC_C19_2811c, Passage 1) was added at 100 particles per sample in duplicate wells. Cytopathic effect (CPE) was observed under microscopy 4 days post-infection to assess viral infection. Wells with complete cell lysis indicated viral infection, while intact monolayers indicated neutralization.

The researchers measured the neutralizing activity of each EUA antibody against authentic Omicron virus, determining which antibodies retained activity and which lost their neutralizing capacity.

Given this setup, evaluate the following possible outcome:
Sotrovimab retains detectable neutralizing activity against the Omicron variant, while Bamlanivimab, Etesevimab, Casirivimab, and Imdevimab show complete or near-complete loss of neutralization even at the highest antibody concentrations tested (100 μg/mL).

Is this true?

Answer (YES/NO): YES